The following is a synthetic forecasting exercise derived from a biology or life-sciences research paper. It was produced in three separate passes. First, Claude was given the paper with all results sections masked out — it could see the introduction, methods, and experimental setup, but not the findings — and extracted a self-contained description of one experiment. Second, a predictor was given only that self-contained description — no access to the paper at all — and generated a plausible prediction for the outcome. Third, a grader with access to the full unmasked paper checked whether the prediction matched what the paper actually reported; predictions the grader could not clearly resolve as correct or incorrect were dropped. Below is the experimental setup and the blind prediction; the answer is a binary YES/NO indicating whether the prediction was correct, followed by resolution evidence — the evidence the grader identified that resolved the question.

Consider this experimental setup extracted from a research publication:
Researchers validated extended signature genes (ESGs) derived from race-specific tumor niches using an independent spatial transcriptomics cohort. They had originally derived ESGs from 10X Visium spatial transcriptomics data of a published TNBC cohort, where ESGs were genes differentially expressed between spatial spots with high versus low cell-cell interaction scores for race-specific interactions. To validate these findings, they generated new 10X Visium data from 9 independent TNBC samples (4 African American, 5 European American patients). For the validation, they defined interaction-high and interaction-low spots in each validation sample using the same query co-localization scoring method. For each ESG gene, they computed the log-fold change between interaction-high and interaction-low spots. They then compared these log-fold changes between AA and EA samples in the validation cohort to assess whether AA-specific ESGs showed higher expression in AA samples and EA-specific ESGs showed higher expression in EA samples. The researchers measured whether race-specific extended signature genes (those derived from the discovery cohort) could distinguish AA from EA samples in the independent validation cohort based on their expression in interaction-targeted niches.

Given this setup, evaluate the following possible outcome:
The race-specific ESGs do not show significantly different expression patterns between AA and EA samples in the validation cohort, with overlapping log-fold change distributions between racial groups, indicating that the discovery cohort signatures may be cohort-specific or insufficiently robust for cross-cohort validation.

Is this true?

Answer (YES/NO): NO